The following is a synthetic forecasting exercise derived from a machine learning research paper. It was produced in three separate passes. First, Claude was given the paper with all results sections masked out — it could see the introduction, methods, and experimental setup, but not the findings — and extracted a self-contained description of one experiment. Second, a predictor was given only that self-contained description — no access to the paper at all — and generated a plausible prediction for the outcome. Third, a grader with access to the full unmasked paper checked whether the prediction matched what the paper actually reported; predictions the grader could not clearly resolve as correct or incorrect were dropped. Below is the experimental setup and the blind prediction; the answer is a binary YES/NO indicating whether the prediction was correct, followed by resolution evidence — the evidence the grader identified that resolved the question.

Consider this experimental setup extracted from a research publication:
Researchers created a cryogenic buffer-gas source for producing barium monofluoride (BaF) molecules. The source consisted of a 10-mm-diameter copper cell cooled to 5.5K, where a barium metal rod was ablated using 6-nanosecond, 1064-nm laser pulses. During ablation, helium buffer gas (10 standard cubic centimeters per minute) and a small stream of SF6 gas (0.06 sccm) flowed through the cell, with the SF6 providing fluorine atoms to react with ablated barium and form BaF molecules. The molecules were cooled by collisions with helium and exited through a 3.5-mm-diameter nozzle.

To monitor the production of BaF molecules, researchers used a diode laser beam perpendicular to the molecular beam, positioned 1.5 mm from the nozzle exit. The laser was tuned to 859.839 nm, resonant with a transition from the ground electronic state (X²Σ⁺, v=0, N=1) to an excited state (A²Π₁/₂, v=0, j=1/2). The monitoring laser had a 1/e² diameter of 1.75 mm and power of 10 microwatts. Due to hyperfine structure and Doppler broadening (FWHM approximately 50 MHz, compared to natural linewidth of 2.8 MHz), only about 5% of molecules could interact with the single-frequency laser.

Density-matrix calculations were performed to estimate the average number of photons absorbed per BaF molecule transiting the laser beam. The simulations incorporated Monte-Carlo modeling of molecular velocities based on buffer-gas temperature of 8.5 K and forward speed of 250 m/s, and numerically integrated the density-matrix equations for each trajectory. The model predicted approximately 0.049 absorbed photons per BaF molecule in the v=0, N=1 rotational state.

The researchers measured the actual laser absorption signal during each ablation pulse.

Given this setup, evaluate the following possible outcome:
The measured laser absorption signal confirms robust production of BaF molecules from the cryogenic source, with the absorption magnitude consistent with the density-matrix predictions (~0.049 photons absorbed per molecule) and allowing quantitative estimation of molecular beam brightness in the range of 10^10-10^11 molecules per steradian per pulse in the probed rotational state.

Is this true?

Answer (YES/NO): YES